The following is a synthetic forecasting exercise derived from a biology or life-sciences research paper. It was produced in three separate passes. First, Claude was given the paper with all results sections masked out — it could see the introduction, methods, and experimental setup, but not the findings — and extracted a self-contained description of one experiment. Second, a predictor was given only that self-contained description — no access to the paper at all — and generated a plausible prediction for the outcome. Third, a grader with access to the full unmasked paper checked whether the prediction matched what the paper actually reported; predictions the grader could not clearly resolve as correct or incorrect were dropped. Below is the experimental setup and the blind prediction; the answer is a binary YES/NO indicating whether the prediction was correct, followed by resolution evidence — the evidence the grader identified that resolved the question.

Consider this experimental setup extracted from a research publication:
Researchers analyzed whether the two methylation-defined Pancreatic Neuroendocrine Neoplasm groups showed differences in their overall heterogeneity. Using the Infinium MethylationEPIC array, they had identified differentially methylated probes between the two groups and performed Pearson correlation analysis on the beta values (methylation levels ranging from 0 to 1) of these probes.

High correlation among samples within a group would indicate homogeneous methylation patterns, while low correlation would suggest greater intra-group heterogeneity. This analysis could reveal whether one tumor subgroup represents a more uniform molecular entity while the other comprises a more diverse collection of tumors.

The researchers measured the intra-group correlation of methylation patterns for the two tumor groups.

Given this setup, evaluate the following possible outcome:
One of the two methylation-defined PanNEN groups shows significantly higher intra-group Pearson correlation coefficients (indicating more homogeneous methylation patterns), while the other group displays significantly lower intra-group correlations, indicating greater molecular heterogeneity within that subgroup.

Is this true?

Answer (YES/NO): YES